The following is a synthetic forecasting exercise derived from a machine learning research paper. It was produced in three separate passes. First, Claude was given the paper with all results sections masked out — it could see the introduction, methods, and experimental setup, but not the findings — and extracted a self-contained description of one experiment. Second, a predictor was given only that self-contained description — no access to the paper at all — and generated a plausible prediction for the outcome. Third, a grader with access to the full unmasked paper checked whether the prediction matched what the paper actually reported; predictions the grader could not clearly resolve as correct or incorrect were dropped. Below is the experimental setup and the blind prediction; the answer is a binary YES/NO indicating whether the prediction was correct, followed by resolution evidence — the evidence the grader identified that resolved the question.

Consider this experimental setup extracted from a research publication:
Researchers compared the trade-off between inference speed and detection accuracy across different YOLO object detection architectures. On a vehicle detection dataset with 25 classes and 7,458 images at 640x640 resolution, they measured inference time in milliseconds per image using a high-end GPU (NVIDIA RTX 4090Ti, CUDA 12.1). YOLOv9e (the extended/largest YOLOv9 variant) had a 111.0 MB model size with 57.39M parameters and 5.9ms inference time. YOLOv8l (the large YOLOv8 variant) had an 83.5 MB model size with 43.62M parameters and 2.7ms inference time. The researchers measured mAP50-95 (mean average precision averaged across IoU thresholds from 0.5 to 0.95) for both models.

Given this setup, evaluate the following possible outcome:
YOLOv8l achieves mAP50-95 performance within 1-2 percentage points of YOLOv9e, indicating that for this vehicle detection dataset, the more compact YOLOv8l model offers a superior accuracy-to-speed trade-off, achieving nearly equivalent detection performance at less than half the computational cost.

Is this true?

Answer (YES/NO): NO